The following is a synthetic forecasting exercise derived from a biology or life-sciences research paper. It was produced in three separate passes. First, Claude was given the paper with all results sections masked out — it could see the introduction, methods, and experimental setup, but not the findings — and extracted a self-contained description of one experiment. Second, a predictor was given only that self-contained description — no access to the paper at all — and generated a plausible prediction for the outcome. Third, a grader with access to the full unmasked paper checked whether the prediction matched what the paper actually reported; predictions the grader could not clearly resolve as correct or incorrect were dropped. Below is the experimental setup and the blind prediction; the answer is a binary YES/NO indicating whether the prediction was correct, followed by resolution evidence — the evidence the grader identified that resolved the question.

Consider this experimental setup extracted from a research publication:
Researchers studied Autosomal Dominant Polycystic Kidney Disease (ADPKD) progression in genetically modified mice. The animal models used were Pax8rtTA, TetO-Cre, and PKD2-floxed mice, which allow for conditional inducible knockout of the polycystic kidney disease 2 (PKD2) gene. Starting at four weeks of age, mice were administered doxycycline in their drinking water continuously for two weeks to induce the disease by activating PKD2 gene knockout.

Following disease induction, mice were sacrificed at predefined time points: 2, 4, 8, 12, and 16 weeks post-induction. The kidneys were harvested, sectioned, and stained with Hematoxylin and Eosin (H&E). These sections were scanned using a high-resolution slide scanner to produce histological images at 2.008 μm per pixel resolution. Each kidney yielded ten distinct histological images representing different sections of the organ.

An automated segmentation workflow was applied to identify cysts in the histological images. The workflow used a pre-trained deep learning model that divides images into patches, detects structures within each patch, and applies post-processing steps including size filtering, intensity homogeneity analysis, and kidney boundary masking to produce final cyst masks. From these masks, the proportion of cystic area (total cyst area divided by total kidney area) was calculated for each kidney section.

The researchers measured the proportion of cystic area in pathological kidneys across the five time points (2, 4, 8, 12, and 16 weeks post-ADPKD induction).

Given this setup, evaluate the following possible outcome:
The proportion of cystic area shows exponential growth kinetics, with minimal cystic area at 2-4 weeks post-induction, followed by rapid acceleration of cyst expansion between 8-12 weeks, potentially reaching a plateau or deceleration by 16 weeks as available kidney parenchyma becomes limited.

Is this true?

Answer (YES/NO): NO